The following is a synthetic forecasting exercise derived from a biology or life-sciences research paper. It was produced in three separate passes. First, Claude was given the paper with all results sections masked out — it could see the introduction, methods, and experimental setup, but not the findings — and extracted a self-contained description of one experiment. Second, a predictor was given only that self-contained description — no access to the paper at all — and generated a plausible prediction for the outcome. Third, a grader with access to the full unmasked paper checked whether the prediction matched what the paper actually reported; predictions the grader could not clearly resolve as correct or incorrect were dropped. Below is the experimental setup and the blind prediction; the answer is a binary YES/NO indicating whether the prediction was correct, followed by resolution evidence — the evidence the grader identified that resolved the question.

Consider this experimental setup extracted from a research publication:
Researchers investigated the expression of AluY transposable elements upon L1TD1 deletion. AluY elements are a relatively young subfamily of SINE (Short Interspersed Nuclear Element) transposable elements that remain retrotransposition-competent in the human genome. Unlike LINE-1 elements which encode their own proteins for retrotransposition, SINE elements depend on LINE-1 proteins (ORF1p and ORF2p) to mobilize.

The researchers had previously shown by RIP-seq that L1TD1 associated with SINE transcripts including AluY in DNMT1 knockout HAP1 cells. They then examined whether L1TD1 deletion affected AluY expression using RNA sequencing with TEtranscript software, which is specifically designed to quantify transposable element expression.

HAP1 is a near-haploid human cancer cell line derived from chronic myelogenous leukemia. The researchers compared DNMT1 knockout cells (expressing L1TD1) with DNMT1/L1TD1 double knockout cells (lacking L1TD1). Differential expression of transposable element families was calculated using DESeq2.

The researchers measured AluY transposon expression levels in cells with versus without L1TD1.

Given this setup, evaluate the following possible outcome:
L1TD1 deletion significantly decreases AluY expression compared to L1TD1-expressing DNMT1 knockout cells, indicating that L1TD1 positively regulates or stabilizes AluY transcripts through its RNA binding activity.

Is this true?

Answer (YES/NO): NO